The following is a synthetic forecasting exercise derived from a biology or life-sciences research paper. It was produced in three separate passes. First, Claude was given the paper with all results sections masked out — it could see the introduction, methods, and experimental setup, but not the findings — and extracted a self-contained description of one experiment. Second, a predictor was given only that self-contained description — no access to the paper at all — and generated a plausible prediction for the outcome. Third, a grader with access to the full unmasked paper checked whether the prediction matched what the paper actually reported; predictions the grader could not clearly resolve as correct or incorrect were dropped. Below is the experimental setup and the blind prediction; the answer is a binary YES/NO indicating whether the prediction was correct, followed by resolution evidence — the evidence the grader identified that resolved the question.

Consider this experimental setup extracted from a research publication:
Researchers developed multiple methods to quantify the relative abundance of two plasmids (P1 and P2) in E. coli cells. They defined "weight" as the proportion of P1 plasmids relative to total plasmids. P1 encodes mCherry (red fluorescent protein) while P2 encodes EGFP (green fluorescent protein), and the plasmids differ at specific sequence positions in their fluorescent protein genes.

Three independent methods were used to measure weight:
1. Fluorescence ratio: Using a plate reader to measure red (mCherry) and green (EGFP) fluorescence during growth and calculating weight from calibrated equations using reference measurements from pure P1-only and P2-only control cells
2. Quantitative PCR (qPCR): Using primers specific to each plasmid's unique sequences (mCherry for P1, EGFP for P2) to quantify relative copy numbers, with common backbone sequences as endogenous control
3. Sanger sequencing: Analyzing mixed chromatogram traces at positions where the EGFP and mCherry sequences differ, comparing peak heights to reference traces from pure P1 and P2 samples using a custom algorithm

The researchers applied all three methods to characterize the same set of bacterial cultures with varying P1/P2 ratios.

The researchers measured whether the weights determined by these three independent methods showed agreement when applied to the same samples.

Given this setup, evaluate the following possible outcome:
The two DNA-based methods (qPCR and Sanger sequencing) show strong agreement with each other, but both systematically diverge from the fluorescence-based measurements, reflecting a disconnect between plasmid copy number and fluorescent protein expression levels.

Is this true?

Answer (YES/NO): NO